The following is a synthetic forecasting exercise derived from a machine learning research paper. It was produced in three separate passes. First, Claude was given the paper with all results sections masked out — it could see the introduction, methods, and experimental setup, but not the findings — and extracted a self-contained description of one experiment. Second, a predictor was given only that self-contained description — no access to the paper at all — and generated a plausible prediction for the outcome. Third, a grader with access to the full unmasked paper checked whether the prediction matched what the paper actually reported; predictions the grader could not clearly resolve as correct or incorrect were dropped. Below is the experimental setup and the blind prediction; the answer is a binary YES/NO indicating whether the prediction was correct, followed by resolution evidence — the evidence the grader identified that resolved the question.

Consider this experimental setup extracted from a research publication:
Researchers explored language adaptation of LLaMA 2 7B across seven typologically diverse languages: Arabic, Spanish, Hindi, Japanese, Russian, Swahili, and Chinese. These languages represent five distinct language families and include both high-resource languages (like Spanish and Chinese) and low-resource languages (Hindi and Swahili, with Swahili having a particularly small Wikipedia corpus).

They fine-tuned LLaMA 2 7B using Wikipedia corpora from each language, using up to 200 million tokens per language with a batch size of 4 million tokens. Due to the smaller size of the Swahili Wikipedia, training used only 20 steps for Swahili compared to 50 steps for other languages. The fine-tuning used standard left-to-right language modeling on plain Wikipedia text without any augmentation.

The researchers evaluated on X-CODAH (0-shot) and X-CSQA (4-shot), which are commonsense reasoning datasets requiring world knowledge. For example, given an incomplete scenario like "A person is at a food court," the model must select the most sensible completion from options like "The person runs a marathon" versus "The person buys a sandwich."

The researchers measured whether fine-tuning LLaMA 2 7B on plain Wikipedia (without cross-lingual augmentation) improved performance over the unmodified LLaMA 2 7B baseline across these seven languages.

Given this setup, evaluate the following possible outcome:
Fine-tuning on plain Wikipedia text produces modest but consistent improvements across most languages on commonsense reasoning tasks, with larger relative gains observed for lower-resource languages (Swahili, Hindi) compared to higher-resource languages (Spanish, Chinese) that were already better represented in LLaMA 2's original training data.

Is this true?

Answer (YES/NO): NO